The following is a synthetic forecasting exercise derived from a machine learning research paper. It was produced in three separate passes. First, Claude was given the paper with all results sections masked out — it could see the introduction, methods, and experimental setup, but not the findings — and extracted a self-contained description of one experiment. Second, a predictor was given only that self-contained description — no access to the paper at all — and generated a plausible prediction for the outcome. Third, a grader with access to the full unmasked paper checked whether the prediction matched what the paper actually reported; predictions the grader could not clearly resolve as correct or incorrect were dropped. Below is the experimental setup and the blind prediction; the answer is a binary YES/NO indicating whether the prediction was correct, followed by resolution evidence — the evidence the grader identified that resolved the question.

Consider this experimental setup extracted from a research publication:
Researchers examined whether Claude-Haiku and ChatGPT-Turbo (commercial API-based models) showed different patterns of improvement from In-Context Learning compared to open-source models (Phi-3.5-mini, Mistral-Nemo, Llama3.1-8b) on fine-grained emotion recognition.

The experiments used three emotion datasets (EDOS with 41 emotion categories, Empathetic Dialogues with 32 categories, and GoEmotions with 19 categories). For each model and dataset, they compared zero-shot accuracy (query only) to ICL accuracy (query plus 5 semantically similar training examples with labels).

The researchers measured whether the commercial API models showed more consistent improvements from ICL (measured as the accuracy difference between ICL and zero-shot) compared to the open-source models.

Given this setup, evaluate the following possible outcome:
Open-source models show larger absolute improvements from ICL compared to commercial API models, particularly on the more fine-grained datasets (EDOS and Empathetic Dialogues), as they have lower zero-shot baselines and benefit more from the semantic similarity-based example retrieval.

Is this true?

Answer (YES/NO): NO